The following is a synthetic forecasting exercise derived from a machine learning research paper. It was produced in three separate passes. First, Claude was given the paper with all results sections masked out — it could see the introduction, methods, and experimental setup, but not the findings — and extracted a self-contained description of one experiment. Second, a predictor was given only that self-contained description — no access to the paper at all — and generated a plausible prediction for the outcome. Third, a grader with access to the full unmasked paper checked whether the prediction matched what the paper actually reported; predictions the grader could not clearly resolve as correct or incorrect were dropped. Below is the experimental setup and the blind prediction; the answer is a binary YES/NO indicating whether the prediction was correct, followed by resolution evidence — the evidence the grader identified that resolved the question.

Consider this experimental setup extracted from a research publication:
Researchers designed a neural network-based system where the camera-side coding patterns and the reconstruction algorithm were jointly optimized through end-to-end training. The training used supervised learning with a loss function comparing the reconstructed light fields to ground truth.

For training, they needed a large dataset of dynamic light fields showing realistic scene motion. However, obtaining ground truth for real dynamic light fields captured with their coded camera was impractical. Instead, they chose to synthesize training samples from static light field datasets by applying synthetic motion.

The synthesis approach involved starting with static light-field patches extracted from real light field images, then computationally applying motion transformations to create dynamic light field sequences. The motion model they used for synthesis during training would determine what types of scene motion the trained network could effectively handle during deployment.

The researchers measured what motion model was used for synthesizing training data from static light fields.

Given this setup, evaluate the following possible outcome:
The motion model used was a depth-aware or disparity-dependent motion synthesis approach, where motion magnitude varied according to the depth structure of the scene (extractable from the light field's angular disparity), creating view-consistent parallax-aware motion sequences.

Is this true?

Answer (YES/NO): NO